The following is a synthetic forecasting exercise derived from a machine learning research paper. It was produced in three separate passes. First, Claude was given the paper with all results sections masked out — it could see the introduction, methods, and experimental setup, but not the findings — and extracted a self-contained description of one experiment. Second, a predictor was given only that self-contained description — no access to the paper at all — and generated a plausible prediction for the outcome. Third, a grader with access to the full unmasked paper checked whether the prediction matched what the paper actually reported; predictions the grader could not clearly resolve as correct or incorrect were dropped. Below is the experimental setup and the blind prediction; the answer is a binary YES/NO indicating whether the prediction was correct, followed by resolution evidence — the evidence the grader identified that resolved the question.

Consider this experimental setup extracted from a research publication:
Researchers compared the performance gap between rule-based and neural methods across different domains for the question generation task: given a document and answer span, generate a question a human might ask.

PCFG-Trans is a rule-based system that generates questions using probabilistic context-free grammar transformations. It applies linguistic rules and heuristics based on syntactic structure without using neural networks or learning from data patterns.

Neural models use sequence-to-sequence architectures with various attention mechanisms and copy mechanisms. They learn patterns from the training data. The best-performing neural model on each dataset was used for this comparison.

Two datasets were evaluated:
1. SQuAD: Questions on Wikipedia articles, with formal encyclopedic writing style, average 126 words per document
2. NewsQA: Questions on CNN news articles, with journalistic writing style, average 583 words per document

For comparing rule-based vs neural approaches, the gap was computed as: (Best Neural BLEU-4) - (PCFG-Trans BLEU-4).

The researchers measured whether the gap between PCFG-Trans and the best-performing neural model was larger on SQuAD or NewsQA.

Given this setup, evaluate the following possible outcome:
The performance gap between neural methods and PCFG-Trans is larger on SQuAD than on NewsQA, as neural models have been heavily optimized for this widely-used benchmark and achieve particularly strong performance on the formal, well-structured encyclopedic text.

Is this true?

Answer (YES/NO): NO